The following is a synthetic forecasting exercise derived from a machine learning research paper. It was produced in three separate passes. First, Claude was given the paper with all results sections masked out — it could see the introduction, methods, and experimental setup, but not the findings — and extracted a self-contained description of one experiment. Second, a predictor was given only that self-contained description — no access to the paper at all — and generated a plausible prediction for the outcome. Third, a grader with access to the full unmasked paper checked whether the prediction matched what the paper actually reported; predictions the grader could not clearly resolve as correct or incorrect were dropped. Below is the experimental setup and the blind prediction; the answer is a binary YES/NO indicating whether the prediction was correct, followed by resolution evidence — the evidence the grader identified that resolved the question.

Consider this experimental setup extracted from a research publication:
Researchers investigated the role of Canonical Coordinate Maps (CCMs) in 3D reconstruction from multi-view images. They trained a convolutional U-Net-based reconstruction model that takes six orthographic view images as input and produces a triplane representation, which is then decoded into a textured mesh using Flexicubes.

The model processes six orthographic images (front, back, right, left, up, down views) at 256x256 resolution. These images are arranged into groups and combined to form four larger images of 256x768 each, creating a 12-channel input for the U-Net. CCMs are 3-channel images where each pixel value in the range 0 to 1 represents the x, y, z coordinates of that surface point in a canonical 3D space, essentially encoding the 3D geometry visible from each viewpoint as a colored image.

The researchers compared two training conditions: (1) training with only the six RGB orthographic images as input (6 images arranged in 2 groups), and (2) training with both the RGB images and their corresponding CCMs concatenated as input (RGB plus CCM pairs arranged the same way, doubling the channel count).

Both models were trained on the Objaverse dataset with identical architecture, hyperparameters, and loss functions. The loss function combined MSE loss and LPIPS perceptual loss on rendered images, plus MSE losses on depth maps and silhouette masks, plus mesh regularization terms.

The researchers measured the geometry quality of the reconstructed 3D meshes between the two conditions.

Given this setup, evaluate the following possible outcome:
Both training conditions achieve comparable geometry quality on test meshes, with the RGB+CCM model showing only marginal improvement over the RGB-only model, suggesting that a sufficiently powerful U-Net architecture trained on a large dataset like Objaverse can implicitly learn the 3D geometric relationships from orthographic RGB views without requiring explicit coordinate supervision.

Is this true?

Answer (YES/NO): NO